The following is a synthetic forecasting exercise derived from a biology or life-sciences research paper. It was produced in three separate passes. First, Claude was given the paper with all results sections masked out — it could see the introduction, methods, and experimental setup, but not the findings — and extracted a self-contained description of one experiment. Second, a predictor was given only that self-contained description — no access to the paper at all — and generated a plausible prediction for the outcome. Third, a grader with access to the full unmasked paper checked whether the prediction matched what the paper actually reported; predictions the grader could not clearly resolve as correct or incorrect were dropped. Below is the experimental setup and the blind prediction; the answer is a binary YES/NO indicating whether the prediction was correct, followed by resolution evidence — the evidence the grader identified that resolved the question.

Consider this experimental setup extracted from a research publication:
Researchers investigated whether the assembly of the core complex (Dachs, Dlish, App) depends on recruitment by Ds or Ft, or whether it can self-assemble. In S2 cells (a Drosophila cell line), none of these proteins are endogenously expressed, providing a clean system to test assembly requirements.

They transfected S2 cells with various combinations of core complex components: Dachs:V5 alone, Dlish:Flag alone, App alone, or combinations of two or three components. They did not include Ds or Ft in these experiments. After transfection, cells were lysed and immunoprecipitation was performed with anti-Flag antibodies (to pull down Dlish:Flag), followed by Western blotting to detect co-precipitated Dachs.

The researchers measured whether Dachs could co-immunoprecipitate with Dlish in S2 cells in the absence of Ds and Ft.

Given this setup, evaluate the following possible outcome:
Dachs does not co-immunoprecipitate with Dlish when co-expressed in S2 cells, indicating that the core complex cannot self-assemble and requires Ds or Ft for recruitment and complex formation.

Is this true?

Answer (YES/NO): NO